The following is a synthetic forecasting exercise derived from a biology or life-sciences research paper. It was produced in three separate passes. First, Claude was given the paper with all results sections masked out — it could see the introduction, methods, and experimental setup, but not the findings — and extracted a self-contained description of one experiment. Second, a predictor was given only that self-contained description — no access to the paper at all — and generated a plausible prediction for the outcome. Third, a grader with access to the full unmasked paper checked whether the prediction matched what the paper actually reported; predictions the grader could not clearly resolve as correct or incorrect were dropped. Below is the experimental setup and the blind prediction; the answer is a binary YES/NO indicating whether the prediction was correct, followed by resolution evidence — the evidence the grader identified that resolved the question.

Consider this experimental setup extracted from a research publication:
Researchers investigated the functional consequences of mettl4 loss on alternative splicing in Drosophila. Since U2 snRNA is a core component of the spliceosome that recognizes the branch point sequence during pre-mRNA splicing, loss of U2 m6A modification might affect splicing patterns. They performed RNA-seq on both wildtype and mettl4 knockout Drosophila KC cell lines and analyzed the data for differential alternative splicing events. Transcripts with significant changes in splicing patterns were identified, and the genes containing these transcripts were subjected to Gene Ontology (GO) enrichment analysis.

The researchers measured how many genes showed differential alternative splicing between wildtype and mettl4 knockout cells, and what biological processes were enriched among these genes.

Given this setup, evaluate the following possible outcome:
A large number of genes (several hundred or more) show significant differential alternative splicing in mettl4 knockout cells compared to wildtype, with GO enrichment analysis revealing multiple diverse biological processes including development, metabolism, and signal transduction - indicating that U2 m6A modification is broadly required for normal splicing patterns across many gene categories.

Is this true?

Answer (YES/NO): NO